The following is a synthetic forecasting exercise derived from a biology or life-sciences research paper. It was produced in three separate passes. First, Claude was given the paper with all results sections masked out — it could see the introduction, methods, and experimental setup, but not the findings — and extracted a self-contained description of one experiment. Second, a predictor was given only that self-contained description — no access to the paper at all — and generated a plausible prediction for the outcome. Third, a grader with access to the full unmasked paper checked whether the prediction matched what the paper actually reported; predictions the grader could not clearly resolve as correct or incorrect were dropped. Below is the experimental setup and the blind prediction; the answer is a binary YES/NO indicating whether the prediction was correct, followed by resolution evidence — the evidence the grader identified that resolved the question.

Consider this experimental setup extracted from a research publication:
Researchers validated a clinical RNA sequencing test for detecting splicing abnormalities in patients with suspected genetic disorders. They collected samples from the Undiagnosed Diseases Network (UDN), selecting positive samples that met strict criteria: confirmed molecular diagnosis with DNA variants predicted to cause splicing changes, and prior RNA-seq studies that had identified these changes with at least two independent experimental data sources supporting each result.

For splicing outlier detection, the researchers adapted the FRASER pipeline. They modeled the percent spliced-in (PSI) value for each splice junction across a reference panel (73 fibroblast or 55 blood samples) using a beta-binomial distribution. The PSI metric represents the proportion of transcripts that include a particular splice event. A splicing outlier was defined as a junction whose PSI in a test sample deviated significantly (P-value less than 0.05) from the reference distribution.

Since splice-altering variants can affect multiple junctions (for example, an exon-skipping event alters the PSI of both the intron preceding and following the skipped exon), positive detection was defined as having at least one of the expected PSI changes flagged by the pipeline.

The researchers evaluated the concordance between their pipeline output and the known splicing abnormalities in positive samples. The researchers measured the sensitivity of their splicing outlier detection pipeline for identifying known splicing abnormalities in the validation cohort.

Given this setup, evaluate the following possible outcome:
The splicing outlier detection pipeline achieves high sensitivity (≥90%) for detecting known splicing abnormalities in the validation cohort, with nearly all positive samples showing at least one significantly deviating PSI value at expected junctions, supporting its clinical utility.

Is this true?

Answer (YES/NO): NO